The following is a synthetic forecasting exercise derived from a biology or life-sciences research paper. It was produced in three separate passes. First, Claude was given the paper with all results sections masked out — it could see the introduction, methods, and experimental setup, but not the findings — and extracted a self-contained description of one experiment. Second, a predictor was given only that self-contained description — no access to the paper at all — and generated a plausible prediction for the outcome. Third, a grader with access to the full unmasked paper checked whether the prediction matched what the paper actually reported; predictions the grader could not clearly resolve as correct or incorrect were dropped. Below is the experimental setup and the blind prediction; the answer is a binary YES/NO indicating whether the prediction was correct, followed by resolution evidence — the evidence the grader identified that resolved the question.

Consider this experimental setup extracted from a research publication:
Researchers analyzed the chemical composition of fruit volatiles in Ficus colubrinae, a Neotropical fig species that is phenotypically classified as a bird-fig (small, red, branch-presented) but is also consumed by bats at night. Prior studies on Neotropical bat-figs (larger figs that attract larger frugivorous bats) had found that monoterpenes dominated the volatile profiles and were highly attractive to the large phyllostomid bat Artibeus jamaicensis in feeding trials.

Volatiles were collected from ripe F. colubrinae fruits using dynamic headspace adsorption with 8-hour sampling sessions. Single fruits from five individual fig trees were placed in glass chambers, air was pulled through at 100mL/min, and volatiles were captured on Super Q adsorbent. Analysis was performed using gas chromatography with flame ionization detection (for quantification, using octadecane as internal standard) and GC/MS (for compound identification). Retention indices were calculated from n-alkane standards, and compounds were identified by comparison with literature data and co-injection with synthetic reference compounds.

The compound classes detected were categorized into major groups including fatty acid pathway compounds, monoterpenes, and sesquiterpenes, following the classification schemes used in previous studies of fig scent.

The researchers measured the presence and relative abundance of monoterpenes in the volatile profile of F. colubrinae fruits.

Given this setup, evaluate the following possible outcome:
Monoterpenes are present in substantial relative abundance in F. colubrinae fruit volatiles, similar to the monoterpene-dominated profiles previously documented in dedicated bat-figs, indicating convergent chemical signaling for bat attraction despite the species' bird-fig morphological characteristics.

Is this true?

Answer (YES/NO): NO